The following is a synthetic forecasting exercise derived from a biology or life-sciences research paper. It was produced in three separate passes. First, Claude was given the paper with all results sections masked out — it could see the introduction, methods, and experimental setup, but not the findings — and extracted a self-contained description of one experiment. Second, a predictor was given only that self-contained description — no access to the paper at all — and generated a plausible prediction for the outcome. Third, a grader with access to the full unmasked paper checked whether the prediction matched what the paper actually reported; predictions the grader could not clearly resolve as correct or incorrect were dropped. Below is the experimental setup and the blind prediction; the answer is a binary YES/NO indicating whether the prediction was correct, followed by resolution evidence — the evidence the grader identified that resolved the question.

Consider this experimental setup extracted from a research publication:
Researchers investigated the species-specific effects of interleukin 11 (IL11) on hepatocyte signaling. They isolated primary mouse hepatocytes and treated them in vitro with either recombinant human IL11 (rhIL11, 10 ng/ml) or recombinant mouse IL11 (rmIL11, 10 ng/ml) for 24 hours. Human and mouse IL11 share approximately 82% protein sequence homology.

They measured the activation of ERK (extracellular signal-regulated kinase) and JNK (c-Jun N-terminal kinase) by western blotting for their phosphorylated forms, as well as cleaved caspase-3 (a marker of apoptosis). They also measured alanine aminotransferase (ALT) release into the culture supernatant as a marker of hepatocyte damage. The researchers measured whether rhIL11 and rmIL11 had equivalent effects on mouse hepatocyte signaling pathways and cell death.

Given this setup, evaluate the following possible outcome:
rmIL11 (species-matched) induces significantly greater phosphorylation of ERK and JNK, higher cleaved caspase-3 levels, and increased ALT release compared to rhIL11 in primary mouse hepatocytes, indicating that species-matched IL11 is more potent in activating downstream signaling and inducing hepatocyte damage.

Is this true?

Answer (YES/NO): YES